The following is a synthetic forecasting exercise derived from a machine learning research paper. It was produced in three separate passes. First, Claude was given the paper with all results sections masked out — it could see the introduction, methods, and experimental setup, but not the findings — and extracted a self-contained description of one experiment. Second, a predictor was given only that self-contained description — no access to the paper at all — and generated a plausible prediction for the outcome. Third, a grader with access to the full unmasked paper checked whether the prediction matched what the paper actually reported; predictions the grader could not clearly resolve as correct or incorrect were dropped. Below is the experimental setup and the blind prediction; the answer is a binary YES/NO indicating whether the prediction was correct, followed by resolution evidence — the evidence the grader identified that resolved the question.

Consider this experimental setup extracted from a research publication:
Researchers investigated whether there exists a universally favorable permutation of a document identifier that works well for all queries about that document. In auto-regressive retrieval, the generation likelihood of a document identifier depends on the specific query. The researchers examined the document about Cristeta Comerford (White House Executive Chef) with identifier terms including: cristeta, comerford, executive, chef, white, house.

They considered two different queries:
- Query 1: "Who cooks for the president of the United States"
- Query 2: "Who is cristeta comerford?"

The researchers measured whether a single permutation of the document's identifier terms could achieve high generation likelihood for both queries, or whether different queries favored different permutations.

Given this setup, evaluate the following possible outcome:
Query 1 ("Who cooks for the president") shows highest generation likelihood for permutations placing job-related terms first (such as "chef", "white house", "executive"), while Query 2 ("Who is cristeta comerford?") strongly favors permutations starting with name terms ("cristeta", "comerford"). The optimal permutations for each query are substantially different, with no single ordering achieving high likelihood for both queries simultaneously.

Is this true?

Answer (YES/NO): YES